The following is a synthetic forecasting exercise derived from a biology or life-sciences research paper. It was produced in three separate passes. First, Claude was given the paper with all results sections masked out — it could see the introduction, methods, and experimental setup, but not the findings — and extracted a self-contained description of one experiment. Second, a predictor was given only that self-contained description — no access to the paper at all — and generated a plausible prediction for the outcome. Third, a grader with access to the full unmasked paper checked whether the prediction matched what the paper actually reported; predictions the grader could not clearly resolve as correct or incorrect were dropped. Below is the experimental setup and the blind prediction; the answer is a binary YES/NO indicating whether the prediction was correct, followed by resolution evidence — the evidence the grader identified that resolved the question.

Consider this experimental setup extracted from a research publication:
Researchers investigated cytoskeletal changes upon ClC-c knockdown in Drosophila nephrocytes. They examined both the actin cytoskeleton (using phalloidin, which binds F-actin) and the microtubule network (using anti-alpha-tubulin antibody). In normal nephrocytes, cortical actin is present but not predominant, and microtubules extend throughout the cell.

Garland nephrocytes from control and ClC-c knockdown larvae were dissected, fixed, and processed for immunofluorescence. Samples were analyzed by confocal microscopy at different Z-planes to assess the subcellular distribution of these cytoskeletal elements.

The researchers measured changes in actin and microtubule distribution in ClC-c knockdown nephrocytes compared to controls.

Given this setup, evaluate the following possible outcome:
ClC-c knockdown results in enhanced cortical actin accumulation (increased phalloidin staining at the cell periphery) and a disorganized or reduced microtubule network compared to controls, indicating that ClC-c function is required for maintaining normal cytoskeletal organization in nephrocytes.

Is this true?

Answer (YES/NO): NO